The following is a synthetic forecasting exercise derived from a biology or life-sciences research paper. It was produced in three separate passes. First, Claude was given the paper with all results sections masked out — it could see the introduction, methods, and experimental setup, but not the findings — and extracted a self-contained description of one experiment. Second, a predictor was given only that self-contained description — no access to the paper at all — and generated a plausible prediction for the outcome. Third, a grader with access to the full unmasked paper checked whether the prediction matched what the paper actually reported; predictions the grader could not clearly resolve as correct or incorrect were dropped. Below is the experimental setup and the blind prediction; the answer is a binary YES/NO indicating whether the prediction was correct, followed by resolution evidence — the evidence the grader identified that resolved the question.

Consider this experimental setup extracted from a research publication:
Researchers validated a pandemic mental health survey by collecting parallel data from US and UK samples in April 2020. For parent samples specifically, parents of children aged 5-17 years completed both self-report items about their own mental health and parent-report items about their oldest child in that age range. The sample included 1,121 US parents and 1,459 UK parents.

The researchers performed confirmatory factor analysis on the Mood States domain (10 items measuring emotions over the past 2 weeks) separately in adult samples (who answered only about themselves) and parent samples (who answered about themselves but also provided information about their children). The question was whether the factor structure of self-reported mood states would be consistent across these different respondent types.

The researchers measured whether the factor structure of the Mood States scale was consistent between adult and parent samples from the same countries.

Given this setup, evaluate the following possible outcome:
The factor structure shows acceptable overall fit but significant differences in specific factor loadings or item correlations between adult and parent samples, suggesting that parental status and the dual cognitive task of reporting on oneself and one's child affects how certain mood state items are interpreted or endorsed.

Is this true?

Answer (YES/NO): NO